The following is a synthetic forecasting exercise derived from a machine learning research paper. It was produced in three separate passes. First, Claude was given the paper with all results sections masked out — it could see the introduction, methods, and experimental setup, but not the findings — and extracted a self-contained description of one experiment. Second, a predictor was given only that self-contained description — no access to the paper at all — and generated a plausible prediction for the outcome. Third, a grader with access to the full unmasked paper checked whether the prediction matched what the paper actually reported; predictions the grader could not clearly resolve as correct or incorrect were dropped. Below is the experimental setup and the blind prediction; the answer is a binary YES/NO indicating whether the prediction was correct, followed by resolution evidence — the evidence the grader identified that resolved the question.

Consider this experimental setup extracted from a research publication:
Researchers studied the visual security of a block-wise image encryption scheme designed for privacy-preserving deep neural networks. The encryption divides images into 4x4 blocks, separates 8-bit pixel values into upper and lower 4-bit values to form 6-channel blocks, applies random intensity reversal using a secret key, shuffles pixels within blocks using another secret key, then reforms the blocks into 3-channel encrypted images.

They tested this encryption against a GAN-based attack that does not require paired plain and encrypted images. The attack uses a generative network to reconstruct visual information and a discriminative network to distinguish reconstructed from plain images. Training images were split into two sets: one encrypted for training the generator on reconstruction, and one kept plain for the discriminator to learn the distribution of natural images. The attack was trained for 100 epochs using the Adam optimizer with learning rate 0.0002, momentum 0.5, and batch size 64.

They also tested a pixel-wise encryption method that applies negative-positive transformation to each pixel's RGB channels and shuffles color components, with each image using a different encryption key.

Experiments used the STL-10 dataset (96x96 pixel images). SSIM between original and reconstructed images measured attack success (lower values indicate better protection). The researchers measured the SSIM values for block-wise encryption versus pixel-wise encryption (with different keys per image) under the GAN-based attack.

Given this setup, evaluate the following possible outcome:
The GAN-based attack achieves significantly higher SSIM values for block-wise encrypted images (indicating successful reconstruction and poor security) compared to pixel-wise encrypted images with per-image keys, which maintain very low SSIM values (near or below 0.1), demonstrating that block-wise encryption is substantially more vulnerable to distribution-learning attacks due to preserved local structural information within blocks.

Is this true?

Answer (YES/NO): NO